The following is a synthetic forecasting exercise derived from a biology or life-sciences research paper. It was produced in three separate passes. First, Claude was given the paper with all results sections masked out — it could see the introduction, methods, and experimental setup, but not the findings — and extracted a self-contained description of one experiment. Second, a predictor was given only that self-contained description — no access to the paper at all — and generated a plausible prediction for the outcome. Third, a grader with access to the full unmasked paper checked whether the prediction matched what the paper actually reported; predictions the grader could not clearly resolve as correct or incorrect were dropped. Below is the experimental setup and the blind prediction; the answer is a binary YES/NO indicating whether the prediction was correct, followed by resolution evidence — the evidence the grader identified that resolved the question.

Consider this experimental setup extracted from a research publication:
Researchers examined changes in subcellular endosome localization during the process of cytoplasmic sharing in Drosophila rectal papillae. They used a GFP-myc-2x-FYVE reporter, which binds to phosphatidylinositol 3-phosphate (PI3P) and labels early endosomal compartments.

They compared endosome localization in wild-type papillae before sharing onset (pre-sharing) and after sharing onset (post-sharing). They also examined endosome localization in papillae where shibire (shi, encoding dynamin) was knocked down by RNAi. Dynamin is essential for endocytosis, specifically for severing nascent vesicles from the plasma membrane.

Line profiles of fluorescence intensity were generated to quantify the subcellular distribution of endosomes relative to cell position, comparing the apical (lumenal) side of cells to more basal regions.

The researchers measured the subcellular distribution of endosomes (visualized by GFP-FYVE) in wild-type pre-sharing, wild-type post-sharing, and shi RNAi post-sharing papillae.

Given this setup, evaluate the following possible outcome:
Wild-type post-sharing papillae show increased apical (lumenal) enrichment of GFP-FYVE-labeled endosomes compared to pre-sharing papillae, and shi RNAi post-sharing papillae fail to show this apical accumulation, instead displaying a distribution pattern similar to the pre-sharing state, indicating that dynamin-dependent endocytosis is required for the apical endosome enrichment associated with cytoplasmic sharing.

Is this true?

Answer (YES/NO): NO